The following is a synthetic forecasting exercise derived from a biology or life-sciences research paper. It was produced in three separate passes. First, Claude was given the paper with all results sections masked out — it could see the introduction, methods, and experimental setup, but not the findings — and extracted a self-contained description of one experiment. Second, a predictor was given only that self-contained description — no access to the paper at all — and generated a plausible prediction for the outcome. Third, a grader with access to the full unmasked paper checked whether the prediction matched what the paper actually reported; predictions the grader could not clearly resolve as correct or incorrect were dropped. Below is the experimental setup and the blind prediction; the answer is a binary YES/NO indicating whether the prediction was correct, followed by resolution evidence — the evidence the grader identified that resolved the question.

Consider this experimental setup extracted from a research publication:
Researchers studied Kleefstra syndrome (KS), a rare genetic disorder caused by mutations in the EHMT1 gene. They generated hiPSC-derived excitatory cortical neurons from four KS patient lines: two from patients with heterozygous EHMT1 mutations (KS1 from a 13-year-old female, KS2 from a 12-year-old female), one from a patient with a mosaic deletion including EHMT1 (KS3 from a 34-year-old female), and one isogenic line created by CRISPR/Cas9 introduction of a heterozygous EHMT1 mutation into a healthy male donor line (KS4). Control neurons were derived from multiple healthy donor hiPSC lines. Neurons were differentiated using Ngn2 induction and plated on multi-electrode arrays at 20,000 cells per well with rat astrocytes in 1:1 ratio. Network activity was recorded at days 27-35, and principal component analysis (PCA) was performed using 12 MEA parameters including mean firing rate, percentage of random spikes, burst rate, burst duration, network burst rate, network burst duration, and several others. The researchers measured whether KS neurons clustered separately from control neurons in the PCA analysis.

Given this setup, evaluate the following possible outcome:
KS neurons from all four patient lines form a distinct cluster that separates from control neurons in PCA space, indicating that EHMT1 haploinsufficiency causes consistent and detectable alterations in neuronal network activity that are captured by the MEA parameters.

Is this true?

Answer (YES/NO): YES